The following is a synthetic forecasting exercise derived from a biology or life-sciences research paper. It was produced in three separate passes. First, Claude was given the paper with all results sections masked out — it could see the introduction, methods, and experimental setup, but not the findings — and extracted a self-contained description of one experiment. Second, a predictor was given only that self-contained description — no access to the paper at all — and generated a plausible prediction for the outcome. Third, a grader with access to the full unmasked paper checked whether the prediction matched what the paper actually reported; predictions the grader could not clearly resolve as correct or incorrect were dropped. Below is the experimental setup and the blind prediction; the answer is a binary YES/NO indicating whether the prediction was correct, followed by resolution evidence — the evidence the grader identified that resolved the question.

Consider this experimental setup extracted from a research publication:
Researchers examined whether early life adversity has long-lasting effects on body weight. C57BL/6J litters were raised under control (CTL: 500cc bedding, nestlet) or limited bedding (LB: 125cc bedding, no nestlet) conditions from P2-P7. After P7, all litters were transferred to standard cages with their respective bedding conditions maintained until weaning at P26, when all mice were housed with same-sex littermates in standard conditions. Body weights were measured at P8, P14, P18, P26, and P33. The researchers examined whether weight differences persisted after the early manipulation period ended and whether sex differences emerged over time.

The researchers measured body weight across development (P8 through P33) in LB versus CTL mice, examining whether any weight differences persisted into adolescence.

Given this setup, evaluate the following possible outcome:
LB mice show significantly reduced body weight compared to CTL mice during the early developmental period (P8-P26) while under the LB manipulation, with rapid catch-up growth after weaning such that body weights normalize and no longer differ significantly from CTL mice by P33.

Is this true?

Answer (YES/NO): NO